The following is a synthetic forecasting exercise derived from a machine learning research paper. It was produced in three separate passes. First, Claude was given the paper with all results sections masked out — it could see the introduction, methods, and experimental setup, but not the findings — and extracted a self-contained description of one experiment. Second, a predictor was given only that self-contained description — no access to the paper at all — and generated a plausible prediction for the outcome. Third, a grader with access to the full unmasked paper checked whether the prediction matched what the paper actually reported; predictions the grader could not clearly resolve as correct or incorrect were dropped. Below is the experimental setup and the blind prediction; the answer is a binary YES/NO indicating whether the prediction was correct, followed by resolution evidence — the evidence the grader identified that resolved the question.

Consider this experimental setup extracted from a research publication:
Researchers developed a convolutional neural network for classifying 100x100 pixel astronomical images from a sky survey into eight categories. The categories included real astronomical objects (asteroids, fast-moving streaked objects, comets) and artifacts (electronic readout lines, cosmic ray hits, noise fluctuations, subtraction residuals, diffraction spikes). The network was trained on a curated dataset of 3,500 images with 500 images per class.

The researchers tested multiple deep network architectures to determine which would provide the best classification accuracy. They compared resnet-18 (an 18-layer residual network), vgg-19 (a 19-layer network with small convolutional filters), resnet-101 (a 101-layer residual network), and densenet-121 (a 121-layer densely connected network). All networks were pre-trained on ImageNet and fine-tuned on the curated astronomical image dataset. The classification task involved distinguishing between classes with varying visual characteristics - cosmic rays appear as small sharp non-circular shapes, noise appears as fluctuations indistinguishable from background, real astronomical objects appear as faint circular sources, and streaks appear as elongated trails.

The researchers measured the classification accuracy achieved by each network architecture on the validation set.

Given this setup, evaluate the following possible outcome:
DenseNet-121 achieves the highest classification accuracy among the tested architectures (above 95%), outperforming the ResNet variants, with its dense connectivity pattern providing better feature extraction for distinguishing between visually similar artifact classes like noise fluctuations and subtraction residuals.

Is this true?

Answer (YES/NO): NO